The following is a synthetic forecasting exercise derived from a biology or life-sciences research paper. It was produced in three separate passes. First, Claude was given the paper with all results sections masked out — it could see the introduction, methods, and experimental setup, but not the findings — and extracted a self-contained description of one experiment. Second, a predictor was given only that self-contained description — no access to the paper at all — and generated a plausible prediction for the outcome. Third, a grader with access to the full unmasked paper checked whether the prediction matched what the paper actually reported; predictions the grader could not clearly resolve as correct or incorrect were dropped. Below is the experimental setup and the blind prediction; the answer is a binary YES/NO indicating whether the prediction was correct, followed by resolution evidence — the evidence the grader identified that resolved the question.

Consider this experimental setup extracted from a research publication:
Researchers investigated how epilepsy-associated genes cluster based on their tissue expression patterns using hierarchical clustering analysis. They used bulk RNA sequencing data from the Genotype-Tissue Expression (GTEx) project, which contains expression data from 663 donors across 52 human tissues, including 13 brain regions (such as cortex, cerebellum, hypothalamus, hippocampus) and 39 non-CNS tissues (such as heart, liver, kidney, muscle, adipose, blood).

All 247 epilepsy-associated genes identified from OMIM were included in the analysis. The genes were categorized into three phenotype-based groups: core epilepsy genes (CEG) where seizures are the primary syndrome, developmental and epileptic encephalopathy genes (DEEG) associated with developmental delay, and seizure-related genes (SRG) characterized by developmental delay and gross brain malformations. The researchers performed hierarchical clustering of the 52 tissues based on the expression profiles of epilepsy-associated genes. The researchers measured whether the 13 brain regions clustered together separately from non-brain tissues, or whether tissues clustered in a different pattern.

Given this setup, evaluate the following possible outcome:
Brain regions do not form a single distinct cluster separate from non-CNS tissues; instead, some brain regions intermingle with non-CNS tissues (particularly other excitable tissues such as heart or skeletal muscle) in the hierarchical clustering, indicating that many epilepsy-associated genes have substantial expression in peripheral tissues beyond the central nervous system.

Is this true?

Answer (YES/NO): NO